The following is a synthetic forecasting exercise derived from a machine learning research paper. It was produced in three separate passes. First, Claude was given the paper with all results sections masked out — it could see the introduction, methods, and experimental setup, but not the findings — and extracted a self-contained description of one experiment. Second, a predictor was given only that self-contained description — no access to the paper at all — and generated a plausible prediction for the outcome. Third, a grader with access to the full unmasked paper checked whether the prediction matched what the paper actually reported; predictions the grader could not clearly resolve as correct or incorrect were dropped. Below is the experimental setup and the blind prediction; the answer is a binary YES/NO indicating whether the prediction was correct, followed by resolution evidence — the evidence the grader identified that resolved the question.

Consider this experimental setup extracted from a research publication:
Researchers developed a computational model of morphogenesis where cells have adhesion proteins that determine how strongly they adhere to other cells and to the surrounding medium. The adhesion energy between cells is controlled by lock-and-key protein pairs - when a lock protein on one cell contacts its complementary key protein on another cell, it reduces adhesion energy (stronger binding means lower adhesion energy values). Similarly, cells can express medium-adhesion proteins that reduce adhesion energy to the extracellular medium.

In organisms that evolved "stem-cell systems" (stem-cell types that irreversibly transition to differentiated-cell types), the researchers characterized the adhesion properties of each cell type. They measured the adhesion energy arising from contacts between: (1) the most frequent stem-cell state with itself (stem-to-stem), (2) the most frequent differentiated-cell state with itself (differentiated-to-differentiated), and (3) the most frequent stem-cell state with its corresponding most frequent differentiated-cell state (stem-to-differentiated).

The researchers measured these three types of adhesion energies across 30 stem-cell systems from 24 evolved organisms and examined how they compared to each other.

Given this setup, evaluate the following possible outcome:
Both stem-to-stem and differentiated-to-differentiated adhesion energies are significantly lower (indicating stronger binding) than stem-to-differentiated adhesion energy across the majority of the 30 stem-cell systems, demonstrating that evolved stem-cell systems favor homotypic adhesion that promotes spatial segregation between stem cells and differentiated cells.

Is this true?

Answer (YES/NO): NO